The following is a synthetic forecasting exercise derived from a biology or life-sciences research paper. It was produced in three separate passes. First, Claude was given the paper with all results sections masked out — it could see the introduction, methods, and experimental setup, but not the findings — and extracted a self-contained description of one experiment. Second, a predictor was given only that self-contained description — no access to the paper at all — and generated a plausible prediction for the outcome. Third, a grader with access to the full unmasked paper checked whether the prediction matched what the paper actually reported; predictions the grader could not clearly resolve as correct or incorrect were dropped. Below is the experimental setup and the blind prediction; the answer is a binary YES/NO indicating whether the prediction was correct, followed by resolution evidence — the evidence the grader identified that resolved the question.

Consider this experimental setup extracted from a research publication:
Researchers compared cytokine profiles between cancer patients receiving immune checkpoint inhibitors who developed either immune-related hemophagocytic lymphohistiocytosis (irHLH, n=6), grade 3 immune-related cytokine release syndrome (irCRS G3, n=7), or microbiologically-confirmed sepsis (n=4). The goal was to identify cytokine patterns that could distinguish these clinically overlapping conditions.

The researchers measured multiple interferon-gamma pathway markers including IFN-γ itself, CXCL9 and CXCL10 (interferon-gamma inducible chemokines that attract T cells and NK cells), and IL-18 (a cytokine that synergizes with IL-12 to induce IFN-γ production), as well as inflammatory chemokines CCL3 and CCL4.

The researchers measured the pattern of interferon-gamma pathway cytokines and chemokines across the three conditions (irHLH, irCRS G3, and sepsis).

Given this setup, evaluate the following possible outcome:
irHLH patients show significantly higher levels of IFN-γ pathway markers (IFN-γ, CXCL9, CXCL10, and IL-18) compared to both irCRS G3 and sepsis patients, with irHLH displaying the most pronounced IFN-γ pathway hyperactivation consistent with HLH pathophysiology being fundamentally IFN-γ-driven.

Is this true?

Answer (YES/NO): YES